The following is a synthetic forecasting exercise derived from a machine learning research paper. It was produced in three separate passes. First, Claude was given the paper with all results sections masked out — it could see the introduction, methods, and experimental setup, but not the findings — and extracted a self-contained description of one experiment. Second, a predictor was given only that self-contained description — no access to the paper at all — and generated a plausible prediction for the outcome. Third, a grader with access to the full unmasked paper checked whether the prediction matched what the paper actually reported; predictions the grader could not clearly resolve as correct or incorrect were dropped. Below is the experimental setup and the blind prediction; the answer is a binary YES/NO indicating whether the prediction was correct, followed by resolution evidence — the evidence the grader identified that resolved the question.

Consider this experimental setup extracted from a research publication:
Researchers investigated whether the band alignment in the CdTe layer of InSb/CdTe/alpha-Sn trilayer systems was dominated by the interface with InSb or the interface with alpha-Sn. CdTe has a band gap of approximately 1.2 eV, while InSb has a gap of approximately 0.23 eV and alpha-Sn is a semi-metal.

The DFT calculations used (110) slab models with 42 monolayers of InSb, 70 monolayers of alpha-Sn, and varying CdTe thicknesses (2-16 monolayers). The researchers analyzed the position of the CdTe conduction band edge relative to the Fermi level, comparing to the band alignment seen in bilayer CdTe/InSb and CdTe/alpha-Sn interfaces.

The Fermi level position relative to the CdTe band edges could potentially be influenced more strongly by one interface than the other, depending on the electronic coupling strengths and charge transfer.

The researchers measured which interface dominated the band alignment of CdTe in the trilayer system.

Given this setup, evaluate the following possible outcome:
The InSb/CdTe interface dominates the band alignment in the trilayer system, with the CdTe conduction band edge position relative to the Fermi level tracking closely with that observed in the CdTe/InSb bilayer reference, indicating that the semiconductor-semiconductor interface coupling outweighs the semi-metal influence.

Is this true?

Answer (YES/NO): NO